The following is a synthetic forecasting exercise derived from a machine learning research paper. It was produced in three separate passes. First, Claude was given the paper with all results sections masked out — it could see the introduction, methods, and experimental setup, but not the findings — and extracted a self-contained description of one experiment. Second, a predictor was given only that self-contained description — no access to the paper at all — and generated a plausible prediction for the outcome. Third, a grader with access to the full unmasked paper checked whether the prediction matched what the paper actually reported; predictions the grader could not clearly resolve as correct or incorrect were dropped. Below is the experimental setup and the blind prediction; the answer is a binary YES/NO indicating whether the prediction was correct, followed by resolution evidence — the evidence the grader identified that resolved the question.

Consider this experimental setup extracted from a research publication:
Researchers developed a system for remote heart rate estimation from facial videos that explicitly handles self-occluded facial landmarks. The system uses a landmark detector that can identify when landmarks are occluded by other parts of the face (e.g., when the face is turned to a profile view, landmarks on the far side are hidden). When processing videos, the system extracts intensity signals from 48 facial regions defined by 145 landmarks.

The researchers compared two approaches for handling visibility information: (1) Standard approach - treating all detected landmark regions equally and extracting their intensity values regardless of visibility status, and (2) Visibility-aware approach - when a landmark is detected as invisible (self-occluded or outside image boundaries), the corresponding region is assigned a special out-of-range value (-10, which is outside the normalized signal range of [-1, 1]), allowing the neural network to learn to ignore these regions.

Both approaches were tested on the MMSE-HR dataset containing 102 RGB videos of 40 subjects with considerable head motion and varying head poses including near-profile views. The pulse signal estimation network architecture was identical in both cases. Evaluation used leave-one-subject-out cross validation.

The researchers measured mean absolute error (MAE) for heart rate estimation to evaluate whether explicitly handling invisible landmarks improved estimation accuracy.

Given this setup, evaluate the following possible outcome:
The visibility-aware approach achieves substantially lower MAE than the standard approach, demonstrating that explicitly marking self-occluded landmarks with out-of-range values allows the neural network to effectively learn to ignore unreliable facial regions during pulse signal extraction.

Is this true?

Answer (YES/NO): NO